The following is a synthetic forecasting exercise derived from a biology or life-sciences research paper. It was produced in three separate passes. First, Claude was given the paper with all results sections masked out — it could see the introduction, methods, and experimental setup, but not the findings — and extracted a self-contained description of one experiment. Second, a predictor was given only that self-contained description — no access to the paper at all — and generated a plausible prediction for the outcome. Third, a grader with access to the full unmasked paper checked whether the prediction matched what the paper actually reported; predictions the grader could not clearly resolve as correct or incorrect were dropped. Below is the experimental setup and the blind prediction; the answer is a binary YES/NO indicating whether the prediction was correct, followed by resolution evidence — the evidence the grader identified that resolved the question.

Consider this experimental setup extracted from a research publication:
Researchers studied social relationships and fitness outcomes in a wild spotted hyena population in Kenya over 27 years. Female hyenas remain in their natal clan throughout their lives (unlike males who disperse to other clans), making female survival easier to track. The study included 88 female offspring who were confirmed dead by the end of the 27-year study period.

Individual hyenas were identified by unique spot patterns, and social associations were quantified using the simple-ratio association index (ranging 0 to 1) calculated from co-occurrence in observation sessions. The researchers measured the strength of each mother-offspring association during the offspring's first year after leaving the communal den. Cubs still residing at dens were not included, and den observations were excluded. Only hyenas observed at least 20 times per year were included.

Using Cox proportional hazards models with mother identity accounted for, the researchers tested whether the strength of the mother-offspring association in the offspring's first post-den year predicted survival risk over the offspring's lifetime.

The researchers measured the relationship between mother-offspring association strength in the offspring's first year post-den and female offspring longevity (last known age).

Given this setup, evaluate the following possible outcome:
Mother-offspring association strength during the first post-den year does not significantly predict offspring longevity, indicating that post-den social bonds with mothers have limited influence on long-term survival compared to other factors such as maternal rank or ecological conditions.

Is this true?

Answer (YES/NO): NO